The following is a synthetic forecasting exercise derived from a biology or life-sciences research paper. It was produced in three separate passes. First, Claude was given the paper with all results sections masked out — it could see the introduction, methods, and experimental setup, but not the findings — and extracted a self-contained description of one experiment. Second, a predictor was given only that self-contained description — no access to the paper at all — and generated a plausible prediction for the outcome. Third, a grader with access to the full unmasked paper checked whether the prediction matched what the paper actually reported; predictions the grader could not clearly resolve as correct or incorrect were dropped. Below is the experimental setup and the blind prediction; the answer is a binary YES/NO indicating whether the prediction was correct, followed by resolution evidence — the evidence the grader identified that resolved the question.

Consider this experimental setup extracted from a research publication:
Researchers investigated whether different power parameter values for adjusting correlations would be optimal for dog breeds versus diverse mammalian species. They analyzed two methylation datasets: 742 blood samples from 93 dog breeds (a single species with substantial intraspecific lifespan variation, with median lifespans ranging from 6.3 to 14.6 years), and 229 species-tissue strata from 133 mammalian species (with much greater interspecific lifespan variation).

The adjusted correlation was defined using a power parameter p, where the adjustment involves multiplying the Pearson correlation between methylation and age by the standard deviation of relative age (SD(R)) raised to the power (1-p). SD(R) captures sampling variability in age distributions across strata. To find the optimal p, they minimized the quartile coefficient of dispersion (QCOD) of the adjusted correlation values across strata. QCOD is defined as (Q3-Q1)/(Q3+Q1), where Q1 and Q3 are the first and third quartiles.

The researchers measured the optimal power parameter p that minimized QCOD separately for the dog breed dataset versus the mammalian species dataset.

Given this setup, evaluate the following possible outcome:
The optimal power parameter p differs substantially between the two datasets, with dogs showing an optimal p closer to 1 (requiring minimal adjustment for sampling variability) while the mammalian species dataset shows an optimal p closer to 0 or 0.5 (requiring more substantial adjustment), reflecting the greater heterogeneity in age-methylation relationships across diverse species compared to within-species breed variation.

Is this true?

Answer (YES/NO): NO